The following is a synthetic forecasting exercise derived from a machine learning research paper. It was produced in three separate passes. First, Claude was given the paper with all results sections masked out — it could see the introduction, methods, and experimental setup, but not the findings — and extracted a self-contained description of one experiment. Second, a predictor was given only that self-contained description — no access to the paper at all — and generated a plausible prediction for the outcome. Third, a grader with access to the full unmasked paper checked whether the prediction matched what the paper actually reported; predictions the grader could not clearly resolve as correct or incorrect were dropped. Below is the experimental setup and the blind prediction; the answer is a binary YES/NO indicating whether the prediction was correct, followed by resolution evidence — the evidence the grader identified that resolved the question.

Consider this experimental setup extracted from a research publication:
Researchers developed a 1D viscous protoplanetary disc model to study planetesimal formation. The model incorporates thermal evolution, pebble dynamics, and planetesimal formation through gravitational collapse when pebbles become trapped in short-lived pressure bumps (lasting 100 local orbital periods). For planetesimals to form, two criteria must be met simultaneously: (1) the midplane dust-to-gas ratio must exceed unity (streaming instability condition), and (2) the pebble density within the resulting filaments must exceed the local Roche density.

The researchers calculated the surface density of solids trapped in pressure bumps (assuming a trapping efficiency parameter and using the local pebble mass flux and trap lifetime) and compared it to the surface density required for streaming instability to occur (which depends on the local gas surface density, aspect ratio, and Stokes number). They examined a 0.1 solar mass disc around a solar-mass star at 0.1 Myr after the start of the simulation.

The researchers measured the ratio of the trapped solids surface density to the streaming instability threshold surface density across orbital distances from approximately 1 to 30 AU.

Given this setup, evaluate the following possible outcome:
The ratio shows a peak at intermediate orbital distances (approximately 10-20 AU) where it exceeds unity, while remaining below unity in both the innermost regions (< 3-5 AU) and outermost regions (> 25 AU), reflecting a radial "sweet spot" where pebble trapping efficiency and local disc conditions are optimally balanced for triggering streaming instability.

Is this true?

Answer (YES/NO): NO